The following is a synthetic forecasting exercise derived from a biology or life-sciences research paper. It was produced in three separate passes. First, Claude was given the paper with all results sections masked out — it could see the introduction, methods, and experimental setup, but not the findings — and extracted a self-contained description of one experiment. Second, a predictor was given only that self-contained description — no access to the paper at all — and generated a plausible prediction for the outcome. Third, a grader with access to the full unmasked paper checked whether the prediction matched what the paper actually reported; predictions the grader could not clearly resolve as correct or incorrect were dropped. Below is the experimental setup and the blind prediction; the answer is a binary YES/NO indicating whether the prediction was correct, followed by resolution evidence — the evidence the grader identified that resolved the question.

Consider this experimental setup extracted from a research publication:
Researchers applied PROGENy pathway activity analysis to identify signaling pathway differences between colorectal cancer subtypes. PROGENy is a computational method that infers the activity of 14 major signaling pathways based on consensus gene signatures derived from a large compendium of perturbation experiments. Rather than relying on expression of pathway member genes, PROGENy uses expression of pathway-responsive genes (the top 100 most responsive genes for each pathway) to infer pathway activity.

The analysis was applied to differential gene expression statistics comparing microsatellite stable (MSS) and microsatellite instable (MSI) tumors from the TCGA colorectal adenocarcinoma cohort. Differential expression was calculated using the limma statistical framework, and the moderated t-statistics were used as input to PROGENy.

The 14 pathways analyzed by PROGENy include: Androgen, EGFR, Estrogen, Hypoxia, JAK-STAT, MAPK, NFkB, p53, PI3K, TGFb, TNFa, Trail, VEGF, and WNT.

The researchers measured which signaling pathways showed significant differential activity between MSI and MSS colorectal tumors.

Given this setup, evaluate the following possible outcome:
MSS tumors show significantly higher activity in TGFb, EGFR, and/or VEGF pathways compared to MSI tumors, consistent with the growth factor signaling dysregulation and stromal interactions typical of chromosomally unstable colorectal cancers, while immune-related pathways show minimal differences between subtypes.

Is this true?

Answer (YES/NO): NO